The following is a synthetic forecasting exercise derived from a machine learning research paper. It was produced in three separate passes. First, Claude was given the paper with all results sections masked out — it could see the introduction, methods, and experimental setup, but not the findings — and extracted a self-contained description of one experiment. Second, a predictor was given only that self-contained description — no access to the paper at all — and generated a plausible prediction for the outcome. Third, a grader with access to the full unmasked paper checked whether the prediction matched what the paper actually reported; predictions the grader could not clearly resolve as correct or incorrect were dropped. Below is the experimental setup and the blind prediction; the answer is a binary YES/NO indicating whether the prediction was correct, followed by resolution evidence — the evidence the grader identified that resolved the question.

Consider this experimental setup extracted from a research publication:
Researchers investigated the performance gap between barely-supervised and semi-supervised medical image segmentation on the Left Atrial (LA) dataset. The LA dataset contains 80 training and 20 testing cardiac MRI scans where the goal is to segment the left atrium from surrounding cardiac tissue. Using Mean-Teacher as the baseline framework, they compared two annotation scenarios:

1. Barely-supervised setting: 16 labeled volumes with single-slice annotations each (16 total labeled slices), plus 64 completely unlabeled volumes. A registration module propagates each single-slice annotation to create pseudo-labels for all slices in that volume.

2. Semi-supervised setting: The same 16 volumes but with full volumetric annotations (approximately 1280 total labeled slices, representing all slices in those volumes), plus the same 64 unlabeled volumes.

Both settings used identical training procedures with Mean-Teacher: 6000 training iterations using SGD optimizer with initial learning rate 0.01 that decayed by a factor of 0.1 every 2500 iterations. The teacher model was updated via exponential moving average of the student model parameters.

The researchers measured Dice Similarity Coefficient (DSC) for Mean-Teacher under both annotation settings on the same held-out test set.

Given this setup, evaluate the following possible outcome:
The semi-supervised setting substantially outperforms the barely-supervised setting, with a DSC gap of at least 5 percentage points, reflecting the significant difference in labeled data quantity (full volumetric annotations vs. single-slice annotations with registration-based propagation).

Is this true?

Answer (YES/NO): YES